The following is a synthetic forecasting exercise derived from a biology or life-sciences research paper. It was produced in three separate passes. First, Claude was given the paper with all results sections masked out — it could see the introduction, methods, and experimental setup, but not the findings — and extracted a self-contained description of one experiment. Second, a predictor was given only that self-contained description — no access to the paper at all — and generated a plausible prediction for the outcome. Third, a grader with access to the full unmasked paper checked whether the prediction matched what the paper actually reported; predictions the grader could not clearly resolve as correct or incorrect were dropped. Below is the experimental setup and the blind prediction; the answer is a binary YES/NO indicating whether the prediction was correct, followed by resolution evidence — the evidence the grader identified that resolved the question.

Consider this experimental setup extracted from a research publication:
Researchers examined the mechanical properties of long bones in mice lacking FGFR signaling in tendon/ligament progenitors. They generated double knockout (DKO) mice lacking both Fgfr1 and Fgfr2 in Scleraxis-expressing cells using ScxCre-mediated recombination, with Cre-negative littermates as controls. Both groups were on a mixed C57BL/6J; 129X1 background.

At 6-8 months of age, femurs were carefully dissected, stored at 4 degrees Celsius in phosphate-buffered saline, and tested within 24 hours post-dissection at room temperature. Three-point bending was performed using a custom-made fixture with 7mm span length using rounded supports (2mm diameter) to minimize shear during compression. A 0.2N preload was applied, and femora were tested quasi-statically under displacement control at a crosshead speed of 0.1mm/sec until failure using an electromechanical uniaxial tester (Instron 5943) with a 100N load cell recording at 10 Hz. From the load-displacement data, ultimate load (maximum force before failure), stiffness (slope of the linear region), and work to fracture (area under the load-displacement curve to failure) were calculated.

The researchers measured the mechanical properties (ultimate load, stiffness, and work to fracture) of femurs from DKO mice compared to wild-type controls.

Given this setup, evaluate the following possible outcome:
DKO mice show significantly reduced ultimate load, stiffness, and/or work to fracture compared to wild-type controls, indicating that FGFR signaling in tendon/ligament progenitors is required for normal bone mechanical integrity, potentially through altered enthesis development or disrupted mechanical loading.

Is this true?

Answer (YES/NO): NO